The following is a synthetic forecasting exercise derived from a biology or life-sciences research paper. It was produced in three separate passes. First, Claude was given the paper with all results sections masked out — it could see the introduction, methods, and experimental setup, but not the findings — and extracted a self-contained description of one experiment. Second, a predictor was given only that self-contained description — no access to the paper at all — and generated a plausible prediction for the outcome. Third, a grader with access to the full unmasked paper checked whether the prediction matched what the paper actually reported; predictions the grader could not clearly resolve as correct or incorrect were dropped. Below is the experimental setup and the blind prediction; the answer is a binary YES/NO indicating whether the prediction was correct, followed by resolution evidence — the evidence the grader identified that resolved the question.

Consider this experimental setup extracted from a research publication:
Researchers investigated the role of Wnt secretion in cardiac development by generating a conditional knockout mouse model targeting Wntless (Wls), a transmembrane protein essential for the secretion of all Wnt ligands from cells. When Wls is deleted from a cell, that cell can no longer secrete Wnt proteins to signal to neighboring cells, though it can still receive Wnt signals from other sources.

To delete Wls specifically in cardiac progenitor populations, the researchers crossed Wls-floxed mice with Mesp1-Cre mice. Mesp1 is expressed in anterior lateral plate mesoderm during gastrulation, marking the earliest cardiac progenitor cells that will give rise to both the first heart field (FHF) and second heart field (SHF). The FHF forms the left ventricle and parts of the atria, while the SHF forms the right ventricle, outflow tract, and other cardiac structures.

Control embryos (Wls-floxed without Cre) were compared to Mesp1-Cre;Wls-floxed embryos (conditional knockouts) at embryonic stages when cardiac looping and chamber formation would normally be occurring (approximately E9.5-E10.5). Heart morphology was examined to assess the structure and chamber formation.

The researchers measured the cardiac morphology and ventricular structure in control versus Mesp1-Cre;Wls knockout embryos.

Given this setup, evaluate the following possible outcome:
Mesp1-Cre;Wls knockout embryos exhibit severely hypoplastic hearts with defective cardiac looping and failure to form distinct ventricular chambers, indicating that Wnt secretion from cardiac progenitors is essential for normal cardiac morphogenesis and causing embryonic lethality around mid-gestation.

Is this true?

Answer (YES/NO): NO